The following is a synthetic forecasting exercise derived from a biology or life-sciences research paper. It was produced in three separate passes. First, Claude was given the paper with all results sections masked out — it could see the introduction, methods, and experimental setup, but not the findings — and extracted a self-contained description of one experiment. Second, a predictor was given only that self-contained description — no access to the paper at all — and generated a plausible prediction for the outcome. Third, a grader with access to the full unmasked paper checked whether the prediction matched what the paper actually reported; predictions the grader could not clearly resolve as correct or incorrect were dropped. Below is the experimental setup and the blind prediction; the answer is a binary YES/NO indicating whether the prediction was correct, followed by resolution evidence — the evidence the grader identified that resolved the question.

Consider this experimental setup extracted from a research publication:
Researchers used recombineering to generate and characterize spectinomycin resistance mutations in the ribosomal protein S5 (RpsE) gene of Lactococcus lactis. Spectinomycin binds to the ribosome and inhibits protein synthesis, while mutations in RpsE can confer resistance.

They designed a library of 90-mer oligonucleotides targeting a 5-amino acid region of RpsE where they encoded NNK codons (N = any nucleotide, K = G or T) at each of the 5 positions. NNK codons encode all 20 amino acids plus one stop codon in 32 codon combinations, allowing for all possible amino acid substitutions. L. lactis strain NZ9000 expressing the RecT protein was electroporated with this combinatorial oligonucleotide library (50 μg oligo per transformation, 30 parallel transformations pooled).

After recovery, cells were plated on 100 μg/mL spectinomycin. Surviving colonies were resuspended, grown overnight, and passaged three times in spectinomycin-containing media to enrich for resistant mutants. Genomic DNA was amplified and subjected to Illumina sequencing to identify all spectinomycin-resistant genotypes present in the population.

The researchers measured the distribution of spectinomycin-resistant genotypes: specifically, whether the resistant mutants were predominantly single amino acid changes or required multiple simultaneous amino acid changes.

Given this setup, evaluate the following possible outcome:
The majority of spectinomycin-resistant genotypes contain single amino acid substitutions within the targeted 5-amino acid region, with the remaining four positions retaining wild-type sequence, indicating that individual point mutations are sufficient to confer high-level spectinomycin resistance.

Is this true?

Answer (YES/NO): NO